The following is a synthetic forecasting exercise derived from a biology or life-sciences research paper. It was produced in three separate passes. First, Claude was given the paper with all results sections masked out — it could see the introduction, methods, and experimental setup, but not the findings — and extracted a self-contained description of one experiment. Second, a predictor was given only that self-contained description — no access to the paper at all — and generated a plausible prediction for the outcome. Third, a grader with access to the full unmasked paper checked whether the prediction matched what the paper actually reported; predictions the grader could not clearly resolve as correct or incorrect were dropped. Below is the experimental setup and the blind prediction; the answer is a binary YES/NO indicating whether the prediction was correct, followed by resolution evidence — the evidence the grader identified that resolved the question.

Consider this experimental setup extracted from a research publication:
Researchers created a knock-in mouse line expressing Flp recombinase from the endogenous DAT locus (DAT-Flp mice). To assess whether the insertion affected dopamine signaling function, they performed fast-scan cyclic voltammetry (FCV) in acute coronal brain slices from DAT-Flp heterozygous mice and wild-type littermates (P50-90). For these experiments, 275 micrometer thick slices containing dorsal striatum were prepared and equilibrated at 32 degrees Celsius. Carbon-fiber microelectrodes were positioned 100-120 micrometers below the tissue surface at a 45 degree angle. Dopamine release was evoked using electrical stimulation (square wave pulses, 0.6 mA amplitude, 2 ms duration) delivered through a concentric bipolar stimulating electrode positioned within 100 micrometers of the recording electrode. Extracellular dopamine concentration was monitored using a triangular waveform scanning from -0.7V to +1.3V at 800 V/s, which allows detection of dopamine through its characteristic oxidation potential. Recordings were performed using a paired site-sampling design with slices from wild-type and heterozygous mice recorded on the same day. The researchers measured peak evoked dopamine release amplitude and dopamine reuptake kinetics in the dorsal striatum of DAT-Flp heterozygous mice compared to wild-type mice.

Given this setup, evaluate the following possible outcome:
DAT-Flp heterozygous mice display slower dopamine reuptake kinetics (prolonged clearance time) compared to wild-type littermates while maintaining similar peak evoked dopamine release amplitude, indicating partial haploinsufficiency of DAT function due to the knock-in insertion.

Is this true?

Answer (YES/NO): NO